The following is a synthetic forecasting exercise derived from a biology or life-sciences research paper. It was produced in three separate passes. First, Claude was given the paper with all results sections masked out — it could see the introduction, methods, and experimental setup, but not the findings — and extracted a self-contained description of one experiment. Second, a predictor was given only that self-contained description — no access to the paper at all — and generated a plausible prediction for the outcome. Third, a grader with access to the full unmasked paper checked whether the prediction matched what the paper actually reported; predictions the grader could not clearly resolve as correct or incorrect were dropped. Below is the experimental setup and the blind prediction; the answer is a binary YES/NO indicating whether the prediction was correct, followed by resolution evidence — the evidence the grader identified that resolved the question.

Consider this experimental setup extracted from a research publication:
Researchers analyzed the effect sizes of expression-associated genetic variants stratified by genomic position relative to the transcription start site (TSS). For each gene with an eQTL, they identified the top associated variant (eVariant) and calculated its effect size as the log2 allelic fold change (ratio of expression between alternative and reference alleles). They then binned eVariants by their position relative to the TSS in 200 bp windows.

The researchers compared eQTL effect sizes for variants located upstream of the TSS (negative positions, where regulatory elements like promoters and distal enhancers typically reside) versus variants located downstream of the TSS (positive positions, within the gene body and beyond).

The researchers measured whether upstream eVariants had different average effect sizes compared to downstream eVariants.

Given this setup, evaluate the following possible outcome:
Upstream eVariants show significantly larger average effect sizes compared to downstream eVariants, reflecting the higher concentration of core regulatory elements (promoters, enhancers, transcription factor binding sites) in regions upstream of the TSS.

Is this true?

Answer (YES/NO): YES